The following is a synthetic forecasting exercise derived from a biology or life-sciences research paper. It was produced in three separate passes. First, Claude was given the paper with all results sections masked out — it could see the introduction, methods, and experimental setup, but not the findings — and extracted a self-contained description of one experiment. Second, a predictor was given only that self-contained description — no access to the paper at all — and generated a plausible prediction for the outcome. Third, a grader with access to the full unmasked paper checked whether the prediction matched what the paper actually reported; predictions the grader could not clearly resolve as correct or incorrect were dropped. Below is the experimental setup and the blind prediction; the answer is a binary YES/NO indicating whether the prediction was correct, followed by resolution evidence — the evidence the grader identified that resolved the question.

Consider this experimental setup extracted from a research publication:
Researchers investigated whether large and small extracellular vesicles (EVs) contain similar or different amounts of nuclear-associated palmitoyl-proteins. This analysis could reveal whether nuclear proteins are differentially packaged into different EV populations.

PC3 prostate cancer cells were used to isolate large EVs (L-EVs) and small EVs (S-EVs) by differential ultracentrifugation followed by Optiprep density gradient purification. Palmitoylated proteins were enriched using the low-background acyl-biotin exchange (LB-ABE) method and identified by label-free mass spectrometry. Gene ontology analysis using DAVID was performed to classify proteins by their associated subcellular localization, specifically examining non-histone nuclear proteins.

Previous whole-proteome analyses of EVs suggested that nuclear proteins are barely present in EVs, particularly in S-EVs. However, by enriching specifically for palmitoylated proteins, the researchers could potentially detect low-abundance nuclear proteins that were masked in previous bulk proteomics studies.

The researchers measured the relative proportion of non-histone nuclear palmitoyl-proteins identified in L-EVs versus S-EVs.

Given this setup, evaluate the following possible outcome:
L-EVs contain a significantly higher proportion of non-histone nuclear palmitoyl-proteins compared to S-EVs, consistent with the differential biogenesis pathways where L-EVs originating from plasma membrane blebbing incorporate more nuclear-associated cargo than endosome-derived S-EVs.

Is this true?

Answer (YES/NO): NO